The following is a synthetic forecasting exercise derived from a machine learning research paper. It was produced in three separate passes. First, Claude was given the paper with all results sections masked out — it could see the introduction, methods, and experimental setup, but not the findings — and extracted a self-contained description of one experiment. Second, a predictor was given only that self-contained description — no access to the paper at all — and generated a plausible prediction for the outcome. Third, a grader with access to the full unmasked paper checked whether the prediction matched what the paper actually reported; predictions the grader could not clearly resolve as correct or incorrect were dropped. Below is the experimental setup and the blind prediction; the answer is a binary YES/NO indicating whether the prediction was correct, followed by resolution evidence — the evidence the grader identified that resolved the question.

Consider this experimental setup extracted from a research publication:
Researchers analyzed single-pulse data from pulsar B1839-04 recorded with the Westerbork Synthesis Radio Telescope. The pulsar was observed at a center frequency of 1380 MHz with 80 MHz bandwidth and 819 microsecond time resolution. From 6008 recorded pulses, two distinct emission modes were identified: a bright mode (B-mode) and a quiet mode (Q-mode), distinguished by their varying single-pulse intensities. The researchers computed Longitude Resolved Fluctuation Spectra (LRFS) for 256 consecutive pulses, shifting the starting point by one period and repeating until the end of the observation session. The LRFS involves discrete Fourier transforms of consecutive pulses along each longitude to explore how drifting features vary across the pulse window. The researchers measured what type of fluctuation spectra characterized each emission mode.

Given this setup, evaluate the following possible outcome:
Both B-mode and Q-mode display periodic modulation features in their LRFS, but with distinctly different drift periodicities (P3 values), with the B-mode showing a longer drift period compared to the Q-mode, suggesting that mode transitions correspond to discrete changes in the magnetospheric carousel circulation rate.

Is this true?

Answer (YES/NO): NO